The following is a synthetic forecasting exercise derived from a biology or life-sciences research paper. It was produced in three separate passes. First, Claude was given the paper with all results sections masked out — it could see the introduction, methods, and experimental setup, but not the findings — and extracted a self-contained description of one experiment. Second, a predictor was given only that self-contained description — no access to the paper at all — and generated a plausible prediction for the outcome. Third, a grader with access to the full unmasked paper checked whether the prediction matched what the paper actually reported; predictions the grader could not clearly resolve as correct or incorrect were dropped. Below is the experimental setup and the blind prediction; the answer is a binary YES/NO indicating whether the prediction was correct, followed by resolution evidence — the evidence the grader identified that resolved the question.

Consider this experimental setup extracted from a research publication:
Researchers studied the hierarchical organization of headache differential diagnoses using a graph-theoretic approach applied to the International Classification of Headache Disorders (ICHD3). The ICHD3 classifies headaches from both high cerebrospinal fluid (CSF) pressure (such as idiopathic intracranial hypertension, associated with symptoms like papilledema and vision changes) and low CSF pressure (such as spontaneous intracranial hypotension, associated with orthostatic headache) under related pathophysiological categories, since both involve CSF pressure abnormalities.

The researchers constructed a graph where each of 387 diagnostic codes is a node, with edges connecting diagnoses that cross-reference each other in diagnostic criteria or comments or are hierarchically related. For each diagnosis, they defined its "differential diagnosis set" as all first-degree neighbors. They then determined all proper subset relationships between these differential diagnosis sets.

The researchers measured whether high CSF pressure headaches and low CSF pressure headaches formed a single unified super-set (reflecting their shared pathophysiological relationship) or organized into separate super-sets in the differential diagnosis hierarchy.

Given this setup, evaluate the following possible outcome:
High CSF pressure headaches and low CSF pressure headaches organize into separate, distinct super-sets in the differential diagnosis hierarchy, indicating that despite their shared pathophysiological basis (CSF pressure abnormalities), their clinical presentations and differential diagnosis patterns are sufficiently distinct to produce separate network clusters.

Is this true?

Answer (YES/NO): YES